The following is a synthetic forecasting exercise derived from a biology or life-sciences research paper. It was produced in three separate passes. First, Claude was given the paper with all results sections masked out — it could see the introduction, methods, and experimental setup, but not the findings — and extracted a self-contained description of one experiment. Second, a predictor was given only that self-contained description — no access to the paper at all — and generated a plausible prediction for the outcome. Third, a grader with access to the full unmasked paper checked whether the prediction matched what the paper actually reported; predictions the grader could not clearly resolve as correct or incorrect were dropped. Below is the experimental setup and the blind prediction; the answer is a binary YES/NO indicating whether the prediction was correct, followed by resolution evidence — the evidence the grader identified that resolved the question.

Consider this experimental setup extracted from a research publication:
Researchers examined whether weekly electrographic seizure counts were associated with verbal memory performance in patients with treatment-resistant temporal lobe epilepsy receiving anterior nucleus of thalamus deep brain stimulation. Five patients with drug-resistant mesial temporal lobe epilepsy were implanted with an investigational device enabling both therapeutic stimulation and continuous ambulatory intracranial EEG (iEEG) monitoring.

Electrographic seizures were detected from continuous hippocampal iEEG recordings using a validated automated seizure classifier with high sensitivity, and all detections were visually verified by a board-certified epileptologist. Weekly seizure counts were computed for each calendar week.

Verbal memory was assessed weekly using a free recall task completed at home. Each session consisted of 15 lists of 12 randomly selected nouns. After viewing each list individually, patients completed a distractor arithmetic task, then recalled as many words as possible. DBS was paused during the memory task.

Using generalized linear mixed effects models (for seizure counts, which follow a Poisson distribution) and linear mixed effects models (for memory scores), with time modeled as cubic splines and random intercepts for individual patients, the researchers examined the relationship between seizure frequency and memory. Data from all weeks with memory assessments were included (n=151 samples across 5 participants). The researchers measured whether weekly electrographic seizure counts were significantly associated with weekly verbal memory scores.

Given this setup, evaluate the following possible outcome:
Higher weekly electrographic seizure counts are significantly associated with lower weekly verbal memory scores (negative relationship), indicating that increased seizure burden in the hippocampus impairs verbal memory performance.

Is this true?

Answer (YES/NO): NO